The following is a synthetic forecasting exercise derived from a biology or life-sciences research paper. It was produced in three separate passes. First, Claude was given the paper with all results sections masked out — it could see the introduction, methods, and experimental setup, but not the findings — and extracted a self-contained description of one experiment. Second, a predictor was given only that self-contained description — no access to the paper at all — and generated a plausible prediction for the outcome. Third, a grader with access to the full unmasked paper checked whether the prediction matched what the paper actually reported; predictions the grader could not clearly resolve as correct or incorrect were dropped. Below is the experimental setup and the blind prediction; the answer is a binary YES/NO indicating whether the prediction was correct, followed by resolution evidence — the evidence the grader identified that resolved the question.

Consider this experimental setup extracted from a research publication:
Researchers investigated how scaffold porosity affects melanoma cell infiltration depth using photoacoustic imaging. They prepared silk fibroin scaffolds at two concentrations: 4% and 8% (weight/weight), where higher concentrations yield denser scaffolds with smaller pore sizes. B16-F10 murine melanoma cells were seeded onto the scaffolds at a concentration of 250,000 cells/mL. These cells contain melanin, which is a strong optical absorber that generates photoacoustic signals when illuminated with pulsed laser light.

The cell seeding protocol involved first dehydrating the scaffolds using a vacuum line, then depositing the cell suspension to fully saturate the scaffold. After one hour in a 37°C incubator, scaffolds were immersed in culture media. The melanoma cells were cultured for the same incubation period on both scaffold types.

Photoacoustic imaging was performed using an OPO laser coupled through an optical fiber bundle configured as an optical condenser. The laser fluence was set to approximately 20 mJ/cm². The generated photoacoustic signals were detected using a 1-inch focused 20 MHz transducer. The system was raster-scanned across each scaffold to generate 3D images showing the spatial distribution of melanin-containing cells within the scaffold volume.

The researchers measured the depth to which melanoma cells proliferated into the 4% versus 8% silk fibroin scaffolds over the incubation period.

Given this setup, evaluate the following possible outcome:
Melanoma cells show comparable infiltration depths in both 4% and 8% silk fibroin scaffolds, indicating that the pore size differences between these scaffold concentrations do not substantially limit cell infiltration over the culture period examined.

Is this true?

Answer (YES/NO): NO